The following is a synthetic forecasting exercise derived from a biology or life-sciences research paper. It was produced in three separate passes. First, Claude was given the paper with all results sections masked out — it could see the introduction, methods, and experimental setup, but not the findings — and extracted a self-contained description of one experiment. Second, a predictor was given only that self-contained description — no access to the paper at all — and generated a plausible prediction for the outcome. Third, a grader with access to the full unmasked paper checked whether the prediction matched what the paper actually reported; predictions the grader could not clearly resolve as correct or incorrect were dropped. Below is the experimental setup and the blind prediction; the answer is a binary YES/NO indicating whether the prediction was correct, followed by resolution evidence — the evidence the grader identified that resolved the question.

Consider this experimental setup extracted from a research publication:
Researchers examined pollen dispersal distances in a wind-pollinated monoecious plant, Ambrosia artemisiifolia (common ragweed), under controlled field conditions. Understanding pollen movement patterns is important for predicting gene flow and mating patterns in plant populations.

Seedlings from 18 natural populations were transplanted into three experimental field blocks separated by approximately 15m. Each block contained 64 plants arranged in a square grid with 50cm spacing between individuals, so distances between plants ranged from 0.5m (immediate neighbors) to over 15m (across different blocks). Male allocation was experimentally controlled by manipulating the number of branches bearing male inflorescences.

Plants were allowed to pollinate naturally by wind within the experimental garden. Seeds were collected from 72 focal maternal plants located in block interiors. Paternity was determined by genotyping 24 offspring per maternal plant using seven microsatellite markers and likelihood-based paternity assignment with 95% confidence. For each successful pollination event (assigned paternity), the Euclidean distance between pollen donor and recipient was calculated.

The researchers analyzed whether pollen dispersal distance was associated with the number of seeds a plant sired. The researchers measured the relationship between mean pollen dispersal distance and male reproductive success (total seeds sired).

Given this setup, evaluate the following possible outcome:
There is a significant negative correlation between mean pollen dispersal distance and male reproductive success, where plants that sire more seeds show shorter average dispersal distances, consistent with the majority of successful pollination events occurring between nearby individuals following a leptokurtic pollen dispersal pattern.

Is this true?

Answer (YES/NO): NO